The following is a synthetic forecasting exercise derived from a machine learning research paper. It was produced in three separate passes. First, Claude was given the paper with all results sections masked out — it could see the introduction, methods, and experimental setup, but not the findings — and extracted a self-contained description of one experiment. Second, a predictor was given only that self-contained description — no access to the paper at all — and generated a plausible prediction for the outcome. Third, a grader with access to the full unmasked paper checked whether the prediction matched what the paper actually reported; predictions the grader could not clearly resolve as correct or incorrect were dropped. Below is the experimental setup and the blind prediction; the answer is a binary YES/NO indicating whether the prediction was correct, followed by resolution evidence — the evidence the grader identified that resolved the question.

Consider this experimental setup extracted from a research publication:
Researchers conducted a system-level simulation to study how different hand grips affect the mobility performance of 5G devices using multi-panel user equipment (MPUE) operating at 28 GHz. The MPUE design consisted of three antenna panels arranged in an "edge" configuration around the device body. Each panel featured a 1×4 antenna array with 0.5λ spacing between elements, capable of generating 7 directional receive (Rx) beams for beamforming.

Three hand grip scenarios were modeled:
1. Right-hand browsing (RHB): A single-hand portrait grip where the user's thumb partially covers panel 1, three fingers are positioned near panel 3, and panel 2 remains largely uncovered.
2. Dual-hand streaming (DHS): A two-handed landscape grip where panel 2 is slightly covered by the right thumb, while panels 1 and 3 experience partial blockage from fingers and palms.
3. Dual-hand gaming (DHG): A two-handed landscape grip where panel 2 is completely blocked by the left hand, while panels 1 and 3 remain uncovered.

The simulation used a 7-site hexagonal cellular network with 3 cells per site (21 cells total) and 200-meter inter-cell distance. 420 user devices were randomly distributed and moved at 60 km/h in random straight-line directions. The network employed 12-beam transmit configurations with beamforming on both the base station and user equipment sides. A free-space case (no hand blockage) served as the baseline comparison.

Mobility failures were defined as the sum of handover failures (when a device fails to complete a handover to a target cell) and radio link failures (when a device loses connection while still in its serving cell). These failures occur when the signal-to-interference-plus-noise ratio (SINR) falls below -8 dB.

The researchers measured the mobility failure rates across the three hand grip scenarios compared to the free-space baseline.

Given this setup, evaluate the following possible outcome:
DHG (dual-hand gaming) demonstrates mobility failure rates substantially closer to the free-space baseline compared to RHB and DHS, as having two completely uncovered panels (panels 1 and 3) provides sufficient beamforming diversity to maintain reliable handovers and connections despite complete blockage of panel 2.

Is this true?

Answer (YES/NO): NO